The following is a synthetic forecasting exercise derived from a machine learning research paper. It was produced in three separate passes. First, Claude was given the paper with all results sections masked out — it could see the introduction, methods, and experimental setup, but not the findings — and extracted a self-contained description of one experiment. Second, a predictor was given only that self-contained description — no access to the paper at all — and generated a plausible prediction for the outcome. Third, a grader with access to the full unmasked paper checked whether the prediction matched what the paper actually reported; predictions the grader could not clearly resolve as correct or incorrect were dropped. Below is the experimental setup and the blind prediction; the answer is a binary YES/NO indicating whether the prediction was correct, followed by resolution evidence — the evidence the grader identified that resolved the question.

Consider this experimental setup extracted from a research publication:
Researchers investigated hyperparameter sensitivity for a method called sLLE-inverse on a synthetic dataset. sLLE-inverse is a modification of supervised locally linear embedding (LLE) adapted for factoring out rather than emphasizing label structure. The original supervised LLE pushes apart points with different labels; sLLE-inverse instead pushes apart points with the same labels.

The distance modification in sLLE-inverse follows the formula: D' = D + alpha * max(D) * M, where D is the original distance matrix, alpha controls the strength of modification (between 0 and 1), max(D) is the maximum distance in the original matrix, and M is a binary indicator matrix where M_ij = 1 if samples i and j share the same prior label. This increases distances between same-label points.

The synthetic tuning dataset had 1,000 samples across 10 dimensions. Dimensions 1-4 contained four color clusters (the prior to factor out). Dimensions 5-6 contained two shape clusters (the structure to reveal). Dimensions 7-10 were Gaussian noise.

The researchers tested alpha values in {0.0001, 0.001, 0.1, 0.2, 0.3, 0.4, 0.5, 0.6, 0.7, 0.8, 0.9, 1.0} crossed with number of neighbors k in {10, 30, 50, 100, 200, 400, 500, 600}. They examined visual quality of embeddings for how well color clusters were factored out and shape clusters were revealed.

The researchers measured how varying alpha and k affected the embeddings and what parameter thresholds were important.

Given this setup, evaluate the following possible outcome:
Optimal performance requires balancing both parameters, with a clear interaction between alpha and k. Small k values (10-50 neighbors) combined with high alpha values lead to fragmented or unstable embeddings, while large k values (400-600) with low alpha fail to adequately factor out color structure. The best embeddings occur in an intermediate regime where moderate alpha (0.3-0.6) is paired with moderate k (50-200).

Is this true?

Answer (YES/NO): NO